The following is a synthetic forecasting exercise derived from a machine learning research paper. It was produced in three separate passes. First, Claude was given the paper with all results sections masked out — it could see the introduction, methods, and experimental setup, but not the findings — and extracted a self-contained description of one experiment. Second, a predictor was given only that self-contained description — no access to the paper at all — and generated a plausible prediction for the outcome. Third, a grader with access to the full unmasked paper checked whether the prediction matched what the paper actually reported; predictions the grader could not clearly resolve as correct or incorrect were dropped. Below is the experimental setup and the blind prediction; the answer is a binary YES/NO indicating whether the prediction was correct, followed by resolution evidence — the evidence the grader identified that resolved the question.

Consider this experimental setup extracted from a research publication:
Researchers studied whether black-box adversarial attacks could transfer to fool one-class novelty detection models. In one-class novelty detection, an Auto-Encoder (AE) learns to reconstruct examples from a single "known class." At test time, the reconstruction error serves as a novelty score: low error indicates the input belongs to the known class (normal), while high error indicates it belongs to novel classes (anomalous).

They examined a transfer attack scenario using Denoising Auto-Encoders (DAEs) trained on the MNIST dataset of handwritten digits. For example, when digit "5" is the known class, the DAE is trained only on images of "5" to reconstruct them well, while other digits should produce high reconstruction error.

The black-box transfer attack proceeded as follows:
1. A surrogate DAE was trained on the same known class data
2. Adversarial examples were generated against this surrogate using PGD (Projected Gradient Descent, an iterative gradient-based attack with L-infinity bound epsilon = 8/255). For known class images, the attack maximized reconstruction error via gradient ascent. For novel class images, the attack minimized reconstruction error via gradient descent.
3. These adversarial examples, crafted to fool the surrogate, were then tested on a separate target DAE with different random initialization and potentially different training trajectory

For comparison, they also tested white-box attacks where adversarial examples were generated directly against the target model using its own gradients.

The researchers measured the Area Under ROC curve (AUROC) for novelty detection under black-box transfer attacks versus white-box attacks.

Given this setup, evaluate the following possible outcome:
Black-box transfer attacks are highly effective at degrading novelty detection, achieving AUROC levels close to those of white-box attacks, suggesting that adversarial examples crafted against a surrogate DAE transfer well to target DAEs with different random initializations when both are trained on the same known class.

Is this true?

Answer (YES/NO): NO